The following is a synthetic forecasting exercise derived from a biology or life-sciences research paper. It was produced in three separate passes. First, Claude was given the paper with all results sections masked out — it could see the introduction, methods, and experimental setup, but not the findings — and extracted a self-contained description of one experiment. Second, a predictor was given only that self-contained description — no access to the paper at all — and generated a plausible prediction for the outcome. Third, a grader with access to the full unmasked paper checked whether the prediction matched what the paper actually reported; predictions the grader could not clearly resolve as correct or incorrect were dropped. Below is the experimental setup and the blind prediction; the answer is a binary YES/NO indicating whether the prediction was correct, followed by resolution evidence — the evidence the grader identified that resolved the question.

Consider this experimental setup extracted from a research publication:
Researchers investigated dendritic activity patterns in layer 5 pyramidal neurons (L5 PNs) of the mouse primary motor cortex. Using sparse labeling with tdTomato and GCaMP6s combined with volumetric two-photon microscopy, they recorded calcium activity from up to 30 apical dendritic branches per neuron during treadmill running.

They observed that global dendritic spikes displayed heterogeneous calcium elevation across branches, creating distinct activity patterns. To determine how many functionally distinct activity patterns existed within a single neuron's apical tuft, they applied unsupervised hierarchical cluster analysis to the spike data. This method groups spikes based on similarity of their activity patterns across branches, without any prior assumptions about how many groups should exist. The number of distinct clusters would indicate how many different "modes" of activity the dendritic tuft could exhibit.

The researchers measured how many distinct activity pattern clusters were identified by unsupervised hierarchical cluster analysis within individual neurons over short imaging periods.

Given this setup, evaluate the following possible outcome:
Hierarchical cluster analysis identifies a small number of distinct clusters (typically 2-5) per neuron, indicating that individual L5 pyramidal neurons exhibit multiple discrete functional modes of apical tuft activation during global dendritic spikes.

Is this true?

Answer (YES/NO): YES